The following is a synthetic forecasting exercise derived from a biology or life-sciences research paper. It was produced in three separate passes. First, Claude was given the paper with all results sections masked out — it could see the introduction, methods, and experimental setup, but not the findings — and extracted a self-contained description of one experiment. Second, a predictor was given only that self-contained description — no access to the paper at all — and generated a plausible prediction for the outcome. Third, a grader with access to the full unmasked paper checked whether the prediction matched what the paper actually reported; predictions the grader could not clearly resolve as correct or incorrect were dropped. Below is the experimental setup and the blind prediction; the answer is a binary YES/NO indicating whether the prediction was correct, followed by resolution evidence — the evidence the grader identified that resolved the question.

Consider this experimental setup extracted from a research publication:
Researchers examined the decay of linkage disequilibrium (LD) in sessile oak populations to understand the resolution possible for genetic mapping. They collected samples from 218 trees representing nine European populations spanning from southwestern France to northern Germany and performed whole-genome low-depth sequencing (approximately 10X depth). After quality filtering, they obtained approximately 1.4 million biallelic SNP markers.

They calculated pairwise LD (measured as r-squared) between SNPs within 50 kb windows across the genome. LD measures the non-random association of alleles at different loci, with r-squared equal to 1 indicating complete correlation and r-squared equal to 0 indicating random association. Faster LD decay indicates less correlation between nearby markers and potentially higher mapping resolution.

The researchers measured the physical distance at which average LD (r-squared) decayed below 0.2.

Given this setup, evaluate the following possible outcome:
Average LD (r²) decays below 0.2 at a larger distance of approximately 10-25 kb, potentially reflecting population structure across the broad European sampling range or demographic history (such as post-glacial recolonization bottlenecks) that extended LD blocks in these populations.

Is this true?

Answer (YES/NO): NO